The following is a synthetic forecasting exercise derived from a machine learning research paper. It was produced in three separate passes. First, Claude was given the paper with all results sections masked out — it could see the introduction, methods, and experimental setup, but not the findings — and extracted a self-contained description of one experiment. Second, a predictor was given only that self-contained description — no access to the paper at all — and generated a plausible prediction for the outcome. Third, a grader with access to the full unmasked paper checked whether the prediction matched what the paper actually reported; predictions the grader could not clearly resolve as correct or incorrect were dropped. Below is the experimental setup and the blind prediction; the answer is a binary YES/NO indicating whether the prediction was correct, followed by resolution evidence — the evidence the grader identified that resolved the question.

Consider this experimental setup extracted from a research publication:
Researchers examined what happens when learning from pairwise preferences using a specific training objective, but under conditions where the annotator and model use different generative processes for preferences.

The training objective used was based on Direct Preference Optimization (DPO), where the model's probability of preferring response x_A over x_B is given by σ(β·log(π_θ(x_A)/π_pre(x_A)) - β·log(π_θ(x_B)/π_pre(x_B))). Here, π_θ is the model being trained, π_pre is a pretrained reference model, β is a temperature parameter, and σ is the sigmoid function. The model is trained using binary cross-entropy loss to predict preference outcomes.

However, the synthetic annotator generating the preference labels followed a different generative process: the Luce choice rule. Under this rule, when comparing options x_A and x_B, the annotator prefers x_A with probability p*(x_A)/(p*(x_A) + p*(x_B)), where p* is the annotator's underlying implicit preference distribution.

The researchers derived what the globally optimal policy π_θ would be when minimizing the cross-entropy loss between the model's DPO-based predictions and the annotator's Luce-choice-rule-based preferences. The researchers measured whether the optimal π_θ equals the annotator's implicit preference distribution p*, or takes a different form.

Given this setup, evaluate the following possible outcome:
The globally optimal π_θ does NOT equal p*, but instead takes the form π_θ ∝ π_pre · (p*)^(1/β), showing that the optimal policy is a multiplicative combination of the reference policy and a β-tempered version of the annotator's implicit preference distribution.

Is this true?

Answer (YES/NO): YES